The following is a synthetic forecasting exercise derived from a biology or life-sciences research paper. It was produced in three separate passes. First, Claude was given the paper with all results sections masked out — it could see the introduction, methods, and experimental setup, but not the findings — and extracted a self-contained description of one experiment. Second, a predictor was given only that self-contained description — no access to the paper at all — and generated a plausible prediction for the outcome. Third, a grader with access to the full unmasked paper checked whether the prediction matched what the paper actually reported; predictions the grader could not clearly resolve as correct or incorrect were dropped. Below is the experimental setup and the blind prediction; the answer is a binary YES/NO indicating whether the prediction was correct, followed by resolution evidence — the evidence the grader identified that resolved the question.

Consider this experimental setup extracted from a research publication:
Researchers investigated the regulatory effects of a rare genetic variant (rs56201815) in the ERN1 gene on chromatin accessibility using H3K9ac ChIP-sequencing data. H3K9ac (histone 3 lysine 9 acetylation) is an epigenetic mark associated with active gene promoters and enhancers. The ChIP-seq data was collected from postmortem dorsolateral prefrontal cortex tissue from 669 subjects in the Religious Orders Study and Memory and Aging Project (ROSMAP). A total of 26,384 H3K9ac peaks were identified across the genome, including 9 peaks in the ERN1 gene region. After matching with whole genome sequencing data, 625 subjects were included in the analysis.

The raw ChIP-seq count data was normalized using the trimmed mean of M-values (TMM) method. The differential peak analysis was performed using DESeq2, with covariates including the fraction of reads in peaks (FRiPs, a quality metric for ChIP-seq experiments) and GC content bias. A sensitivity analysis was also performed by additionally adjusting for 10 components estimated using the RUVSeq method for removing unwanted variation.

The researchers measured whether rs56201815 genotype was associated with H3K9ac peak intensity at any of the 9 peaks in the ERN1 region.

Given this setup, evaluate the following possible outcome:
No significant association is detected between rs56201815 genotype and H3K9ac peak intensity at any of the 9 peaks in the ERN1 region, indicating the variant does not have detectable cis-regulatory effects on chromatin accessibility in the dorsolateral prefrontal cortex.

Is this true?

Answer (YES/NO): YES